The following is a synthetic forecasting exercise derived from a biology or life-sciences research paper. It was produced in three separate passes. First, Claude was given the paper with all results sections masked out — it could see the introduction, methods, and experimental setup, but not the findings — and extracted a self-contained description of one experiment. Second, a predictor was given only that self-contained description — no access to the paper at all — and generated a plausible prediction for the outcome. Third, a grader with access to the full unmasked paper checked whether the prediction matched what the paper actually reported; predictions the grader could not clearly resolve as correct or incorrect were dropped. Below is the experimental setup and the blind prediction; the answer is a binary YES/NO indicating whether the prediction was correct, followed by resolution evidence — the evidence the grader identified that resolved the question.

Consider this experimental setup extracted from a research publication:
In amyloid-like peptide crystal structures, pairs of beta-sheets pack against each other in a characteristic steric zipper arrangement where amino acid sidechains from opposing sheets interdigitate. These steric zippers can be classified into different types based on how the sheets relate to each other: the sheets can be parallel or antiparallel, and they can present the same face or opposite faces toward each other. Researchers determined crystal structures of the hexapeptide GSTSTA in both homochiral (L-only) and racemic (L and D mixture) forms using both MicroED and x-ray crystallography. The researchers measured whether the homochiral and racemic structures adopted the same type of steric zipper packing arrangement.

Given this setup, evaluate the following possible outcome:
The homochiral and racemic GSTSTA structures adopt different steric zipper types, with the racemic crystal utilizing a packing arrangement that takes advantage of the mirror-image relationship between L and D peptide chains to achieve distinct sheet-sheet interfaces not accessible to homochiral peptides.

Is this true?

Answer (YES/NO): YES